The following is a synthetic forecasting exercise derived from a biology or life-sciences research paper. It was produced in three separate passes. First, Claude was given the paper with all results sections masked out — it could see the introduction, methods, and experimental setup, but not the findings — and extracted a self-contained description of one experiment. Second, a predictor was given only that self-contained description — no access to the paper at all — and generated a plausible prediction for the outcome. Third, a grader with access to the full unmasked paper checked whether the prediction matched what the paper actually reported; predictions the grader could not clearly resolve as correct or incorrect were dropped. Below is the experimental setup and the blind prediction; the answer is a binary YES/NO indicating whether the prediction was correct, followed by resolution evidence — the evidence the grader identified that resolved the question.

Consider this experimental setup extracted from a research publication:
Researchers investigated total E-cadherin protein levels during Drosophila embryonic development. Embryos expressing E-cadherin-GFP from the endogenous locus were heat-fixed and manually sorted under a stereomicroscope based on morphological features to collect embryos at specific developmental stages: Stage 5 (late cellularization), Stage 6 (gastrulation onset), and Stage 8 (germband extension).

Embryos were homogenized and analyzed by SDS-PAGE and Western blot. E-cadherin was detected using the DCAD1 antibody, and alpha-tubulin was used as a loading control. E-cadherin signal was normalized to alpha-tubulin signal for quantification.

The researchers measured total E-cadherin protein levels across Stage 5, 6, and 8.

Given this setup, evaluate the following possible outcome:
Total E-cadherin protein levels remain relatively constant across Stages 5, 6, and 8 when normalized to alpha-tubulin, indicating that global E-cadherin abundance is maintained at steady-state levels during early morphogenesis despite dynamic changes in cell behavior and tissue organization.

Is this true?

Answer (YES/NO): NO